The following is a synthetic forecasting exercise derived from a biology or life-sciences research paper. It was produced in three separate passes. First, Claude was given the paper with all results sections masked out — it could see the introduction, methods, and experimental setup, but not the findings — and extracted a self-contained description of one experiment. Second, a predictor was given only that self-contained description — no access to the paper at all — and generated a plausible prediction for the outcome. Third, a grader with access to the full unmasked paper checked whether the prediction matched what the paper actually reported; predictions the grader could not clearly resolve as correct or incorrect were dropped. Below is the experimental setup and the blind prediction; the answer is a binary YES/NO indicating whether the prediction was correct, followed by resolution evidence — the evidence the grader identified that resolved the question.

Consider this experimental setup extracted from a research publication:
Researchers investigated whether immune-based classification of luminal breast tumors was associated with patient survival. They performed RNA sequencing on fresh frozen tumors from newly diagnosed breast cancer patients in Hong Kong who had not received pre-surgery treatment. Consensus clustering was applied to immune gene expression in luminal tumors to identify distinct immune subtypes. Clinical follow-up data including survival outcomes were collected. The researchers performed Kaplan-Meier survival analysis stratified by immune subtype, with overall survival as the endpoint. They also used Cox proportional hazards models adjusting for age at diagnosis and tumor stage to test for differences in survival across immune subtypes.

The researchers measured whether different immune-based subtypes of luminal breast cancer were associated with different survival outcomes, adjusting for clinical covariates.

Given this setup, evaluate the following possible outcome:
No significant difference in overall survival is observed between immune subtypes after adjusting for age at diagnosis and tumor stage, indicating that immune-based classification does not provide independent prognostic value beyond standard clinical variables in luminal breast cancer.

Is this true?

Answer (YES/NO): YES